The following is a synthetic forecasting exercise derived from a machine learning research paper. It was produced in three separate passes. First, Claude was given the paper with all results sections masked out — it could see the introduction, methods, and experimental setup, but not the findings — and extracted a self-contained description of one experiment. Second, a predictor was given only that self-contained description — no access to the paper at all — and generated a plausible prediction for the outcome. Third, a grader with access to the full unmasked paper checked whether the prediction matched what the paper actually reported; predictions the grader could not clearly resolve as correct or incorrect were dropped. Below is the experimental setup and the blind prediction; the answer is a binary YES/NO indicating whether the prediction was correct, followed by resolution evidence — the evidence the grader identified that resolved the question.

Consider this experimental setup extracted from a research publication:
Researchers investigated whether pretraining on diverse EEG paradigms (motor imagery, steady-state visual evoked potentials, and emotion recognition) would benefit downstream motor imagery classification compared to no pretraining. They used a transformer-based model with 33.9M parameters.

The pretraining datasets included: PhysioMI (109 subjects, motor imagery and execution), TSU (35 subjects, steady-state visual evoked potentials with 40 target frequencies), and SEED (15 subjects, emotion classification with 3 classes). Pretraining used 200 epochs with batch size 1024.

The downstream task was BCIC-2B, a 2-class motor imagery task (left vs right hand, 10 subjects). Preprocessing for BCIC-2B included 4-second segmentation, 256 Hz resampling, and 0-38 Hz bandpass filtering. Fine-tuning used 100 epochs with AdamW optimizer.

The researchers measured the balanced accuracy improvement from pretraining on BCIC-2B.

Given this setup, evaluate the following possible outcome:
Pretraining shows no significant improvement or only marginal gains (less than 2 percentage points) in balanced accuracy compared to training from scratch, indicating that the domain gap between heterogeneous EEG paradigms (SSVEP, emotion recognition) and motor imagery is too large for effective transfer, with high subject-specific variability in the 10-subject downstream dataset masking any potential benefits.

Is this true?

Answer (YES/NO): NO